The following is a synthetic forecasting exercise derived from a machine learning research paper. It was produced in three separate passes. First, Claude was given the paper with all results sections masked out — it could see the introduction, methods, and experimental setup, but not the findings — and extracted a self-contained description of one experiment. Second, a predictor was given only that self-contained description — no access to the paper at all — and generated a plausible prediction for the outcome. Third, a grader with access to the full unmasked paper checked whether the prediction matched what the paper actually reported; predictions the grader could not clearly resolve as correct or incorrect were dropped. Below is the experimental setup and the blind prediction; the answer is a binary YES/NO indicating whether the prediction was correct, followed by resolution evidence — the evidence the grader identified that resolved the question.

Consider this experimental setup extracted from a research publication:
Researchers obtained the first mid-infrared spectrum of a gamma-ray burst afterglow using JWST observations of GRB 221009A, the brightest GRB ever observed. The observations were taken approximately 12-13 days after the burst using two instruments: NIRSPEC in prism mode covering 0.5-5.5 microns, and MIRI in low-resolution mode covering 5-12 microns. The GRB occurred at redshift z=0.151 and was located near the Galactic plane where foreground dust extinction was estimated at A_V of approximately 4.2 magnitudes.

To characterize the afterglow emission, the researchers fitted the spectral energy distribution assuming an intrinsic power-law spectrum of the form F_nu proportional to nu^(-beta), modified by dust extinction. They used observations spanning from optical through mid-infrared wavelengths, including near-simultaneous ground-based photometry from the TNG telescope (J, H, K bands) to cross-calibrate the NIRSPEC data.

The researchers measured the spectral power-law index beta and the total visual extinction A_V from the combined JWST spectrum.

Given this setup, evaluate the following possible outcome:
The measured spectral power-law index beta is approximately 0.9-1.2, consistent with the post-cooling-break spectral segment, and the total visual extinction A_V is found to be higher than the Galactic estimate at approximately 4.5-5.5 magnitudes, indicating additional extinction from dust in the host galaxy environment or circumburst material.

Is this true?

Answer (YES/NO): NO